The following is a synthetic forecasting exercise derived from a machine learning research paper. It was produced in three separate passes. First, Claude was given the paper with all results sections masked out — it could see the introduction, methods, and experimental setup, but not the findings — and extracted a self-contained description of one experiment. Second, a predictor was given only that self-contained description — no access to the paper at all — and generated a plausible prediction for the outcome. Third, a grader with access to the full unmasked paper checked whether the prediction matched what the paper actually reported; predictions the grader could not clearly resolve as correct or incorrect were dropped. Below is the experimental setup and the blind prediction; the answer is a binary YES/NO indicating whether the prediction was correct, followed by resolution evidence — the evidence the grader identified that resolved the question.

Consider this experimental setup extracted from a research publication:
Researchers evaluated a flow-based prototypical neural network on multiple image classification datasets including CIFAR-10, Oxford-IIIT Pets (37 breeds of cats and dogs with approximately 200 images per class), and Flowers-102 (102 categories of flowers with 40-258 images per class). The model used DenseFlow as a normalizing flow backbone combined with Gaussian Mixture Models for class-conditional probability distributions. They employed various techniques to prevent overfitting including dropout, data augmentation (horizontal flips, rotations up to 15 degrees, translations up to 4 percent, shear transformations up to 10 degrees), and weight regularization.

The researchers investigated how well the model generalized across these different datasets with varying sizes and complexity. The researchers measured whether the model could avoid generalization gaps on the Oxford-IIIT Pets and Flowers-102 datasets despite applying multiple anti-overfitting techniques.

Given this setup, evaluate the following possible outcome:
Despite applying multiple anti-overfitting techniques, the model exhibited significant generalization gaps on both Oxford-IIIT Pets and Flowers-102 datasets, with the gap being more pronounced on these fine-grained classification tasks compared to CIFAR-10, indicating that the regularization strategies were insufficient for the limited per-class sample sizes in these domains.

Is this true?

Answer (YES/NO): YES